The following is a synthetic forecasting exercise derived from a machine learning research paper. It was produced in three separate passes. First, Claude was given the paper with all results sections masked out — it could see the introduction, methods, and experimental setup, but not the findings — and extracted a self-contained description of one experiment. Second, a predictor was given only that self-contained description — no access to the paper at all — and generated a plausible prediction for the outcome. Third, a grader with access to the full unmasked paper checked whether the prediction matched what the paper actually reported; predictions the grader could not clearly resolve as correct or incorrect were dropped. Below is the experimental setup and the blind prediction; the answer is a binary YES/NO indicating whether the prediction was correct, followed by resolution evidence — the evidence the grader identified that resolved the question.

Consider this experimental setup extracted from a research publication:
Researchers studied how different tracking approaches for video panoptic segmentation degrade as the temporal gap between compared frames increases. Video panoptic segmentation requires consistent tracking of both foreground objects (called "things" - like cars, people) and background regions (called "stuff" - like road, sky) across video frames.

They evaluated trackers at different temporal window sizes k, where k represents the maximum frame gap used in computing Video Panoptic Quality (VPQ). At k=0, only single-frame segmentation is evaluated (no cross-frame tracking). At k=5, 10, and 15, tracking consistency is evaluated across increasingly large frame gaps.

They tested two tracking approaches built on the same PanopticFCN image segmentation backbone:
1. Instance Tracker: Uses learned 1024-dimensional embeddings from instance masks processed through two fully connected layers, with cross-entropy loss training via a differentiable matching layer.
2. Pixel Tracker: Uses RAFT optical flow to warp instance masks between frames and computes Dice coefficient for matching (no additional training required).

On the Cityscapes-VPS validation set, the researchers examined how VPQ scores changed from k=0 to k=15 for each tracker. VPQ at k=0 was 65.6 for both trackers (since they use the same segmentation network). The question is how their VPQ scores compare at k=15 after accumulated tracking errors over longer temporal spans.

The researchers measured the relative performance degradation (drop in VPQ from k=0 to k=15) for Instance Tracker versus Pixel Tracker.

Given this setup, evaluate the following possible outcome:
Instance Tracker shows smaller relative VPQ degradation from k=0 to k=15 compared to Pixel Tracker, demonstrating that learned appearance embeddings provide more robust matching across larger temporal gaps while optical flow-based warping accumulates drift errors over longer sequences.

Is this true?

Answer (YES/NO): NO